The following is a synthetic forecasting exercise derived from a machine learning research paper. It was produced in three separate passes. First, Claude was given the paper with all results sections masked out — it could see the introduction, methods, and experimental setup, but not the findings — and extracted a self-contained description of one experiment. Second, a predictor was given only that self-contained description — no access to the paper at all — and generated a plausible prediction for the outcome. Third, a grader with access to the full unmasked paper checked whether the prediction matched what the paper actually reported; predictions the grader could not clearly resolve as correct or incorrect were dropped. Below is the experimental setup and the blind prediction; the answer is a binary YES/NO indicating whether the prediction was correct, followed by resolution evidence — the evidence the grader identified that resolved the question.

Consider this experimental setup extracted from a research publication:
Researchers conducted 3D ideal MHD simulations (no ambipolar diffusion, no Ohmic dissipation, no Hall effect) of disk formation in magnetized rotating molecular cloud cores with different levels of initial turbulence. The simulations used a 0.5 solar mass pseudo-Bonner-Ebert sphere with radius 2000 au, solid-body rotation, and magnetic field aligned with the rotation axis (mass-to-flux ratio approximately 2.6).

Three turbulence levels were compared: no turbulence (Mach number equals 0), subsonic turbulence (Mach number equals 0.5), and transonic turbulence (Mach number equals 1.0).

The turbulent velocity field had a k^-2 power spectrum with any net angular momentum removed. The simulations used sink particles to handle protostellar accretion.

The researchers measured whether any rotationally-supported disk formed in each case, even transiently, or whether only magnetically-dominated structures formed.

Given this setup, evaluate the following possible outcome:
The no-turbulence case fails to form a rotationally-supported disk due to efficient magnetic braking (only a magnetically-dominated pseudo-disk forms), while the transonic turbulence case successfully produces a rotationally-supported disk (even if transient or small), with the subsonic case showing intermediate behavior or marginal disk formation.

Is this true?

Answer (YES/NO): YES